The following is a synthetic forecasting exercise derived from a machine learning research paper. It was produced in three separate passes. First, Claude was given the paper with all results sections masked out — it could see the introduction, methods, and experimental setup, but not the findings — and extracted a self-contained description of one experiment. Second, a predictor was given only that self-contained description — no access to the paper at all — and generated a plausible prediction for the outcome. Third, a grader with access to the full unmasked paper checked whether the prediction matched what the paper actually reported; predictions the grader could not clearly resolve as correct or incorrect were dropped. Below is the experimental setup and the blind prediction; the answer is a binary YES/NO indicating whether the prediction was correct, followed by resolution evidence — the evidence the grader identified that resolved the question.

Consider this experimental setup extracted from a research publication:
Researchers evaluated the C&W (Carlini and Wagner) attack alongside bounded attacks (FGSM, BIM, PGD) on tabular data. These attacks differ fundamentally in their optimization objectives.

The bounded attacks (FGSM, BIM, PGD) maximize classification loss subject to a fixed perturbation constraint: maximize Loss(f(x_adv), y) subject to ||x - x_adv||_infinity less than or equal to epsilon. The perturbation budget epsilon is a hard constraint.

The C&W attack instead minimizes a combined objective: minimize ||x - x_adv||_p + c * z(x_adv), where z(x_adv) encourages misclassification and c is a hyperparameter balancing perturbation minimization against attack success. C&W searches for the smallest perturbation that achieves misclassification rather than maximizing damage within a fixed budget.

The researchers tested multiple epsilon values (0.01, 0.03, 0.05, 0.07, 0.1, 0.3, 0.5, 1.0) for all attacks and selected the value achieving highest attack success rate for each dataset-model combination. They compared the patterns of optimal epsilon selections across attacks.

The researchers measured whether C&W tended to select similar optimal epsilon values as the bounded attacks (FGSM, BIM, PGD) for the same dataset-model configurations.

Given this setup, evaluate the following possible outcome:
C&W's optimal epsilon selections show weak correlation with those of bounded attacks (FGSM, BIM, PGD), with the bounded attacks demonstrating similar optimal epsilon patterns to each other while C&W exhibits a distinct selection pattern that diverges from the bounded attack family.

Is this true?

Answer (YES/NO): YES